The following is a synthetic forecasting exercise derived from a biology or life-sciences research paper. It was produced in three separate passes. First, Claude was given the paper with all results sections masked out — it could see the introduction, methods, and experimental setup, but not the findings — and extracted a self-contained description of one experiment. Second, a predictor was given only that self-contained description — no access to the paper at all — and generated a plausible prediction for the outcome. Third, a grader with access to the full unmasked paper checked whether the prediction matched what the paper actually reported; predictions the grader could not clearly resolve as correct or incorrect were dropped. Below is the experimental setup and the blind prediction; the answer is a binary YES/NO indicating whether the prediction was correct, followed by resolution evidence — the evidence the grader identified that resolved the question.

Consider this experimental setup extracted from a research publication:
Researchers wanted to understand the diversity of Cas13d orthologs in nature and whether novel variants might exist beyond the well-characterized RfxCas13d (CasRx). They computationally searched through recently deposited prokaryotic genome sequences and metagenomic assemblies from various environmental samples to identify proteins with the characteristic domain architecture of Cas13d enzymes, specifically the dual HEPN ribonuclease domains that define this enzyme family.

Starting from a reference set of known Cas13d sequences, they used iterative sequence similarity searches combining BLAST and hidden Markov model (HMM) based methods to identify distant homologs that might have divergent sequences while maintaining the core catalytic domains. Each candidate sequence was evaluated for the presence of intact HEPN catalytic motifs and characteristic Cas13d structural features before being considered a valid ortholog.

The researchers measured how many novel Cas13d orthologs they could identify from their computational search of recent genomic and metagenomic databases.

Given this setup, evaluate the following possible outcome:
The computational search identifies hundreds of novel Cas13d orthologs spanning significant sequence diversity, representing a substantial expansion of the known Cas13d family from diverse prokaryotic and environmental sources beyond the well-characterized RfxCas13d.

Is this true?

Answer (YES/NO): NO